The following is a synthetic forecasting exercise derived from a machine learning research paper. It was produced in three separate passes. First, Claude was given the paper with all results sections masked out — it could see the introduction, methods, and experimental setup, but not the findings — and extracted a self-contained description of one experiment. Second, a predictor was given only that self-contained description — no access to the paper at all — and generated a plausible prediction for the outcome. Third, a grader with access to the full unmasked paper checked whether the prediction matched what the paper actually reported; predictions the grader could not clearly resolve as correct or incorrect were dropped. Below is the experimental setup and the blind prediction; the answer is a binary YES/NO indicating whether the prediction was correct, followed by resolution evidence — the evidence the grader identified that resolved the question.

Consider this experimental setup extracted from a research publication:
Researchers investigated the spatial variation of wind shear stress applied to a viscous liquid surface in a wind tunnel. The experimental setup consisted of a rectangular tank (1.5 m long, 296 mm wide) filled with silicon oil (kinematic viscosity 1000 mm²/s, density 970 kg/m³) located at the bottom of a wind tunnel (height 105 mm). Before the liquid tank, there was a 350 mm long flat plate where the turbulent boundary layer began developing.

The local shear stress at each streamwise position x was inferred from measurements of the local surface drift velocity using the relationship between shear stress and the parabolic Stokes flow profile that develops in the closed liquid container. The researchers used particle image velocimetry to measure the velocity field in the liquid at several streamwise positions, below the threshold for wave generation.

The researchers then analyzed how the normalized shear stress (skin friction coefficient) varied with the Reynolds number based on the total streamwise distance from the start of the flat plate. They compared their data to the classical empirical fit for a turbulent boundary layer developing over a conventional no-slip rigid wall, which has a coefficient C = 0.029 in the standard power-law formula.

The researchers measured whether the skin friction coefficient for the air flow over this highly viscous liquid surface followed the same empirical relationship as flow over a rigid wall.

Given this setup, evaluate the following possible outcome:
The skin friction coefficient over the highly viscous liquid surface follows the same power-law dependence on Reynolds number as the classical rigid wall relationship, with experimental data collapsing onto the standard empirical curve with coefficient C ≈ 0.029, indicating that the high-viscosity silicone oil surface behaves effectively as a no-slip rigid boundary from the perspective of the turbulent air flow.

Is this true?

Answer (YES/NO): YES